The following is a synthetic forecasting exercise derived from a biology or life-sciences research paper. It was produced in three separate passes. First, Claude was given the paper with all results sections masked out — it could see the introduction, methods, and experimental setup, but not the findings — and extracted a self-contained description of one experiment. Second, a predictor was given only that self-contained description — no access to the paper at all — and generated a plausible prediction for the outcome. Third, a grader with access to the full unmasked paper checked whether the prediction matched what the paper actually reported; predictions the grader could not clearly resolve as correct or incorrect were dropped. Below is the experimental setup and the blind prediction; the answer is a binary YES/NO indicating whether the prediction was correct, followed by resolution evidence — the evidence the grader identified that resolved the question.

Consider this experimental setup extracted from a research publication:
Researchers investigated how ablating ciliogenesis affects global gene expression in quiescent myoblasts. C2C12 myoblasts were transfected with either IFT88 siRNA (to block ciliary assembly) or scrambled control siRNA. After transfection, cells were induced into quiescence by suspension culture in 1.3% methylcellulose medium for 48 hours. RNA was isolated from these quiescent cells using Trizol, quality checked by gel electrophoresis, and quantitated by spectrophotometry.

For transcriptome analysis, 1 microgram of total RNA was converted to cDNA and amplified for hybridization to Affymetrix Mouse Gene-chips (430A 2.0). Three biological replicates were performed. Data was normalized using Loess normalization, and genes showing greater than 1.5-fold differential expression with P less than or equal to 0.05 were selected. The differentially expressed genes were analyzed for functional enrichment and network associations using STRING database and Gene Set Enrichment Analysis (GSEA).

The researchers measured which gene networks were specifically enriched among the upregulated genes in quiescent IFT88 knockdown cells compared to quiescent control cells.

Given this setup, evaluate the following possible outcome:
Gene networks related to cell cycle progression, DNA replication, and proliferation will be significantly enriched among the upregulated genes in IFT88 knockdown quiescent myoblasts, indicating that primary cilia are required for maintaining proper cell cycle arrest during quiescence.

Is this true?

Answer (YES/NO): YES